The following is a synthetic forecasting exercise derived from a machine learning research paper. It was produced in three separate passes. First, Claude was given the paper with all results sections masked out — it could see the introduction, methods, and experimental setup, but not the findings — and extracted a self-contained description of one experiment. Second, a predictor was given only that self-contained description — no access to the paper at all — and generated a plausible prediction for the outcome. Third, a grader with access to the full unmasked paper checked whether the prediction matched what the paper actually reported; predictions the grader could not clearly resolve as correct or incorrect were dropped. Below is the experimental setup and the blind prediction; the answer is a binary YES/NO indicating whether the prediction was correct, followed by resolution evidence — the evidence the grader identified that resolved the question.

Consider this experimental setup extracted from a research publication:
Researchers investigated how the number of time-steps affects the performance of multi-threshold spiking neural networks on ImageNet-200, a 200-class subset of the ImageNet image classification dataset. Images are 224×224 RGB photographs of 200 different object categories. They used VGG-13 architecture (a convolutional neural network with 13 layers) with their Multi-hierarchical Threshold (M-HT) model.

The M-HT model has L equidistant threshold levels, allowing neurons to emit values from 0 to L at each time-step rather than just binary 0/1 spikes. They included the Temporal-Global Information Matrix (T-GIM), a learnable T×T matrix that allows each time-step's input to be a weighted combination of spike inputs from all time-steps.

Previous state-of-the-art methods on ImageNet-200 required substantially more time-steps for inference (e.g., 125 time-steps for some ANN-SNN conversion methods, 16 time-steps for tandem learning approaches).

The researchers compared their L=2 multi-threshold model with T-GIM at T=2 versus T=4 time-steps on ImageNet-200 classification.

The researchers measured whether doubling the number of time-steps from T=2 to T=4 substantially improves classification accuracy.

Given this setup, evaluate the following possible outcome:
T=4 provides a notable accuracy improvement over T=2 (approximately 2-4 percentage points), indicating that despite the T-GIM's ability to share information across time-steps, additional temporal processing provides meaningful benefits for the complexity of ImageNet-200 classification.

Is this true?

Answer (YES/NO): NO